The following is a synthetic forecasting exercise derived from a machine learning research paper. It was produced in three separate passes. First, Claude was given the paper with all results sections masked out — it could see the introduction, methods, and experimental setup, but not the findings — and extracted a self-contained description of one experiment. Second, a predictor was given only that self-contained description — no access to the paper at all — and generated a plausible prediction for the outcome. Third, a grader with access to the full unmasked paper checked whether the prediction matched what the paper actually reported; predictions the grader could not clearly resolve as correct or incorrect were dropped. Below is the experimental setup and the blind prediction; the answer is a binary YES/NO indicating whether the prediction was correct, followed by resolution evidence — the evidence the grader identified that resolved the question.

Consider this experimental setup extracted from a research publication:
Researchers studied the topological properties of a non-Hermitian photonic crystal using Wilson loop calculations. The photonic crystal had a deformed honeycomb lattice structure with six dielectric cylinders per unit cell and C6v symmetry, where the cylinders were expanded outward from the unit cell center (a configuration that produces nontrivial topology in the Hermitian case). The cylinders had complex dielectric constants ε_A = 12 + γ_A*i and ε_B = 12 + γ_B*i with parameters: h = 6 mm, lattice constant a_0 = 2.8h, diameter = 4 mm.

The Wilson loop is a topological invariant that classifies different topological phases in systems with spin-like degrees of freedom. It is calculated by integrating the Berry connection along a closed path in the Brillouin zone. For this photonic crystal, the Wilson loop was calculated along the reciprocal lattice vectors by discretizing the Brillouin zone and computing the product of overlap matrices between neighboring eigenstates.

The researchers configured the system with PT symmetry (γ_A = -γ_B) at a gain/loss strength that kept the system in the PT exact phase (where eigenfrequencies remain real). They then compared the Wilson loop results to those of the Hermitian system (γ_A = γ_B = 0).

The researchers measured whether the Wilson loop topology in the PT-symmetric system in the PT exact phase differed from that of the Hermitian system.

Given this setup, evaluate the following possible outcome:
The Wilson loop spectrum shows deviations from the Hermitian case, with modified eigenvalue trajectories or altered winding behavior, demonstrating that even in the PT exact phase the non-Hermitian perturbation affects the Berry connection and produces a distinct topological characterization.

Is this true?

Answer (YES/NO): NO